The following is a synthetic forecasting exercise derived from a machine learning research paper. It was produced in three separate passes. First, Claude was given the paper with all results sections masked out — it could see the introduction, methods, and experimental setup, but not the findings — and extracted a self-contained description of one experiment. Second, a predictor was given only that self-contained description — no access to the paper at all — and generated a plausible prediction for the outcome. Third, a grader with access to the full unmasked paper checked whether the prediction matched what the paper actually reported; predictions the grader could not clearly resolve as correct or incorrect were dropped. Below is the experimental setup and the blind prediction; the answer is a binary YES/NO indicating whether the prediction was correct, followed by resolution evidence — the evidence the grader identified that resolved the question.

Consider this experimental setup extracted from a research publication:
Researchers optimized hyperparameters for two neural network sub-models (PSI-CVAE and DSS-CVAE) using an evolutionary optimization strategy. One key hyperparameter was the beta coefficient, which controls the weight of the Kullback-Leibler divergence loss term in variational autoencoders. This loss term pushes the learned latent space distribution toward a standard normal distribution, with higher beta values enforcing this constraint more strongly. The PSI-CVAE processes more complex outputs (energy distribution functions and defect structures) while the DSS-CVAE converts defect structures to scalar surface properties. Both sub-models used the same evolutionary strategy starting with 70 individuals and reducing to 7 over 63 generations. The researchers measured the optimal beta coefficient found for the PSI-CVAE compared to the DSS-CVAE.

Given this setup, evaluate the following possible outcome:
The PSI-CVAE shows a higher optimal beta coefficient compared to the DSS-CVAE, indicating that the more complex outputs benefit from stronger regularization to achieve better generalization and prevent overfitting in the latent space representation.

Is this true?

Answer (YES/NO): NO